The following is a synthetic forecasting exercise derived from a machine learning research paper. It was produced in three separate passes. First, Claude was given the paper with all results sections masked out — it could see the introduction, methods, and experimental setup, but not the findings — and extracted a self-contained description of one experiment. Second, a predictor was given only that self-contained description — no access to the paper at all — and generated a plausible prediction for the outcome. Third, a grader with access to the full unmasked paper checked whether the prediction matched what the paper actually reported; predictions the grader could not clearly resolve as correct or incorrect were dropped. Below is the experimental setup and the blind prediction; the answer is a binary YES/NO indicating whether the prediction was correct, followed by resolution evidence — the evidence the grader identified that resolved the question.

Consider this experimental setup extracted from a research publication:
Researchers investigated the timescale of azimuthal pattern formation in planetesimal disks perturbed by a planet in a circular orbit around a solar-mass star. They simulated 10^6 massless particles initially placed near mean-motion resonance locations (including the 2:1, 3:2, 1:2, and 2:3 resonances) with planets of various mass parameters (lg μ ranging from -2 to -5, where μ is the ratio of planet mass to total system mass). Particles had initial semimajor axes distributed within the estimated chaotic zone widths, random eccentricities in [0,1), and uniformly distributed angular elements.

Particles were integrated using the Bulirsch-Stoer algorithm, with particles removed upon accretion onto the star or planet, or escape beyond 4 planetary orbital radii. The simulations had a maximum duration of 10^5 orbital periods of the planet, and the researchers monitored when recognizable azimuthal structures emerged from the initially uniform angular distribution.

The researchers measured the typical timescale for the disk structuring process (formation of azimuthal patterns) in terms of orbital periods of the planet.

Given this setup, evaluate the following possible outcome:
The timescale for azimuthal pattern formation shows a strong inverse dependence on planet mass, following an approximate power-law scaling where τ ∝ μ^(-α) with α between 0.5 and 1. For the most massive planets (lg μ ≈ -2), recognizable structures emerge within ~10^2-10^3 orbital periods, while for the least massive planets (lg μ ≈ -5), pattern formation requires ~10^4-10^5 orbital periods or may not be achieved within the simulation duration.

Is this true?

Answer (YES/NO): NO